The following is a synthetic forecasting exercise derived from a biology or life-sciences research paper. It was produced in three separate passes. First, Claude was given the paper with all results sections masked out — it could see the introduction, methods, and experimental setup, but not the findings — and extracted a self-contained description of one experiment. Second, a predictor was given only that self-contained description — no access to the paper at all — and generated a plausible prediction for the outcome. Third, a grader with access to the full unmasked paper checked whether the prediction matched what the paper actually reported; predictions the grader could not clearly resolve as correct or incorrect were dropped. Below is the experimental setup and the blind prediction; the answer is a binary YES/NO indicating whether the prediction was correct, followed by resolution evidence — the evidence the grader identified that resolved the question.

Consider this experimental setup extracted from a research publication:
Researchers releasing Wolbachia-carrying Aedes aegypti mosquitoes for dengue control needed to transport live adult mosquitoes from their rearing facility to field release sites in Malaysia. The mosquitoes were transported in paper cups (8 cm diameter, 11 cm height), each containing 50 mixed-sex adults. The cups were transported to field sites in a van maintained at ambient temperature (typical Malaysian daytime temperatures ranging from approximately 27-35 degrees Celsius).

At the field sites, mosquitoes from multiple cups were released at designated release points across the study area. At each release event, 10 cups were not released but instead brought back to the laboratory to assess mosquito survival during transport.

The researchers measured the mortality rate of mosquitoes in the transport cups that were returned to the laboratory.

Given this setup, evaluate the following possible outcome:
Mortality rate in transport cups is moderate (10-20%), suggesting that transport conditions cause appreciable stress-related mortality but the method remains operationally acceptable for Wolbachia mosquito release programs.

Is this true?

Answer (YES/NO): NO